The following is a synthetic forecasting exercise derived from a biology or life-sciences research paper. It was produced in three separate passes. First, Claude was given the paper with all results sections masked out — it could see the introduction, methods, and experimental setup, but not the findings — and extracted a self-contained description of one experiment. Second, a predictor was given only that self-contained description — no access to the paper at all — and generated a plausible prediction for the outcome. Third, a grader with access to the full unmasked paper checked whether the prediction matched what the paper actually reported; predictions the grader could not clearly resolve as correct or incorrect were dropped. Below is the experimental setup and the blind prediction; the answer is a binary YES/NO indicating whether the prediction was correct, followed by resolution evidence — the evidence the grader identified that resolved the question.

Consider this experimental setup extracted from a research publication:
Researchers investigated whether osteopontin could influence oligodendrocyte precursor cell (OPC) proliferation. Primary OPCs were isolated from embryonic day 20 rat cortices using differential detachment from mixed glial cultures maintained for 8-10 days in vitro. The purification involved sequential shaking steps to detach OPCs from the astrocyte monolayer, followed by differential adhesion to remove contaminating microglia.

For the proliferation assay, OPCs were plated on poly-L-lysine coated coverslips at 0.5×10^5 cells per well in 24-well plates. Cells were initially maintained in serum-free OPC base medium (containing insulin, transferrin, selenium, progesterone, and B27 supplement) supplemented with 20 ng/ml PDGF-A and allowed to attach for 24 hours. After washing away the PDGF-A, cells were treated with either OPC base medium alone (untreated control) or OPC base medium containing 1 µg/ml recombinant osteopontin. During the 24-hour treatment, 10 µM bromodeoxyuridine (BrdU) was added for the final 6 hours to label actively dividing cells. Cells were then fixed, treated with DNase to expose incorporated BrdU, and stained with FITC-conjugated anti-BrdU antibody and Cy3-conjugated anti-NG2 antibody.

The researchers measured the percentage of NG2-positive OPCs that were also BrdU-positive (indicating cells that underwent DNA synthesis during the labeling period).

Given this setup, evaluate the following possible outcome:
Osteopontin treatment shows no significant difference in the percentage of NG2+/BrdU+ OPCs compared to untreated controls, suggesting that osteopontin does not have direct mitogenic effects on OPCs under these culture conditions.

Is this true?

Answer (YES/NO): YES